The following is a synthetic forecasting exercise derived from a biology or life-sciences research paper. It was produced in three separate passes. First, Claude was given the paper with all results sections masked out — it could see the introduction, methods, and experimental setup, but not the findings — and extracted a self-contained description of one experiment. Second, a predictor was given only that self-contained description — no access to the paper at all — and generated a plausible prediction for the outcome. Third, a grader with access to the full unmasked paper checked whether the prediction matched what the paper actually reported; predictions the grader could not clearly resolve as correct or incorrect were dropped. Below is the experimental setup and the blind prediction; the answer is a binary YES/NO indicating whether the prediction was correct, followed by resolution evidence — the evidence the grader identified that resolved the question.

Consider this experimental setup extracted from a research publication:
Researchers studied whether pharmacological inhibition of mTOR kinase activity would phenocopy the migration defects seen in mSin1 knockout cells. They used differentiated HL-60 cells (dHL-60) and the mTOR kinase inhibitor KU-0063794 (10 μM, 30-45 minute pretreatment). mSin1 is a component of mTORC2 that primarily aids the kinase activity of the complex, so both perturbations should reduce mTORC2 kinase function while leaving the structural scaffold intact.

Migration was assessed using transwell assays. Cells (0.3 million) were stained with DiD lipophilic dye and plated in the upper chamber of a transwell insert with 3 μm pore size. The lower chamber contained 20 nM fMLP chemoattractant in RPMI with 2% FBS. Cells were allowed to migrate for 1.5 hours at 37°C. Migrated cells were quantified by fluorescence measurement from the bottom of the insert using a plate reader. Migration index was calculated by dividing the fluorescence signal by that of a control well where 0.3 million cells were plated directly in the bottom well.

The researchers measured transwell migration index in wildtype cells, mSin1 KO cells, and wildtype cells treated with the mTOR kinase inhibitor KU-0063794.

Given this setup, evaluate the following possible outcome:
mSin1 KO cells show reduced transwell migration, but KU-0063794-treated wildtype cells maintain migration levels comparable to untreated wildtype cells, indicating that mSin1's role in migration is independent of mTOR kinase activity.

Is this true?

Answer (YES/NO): NO